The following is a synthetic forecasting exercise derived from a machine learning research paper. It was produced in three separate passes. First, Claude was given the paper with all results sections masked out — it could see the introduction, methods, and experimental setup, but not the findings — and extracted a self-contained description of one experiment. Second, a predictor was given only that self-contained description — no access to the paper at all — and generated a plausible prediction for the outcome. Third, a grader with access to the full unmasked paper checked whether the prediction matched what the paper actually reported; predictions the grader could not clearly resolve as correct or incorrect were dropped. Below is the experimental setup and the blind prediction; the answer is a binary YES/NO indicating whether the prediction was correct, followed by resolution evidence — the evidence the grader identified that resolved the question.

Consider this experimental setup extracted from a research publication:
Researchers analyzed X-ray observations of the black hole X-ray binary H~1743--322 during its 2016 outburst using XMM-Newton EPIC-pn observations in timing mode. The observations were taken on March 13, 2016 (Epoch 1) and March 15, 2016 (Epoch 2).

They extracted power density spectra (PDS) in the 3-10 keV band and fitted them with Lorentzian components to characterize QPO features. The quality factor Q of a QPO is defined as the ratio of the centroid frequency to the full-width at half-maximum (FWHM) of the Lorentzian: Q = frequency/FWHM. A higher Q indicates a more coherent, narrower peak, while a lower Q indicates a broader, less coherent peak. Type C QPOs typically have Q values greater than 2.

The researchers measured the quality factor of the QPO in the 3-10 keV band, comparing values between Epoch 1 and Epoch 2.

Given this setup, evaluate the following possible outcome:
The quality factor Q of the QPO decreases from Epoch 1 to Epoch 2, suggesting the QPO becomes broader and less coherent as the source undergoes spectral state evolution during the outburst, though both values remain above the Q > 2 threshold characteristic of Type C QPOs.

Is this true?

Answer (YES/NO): YES